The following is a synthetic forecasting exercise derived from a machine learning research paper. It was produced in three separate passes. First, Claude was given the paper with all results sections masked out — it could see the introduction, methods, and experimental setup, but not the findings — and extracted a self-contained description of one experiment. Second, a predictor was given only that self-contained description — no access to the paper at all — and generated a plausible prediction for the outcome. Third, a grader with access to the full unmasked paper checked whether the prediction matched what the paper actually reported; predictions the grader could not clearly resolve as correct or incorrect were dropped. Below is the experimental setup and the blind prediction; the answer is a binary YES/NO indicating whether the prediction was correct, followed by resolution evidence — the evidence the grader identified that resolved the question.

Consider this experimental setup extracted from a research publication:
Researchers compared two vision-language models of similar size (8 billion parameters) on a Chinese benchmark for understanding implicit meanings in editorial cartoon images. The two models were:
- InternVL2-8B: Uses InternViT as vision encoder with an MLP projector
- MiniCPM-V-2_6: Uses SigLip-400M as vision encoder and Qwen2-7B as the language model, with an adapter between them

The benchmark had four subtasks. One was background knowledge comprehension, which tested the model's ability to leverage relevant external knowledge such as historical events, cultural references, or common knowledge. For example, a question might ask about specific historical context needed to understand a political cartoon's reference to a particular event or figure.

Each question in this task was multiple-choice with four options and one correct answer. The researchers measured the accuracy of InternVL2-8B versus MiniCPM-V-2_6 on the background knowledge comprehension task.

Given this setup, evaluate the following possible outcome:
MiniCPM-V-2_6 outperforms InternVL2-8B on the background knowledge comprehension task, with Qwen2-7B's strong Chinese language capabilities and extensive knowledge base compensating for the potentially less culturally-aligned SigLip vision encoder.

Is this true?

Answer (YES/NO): YES